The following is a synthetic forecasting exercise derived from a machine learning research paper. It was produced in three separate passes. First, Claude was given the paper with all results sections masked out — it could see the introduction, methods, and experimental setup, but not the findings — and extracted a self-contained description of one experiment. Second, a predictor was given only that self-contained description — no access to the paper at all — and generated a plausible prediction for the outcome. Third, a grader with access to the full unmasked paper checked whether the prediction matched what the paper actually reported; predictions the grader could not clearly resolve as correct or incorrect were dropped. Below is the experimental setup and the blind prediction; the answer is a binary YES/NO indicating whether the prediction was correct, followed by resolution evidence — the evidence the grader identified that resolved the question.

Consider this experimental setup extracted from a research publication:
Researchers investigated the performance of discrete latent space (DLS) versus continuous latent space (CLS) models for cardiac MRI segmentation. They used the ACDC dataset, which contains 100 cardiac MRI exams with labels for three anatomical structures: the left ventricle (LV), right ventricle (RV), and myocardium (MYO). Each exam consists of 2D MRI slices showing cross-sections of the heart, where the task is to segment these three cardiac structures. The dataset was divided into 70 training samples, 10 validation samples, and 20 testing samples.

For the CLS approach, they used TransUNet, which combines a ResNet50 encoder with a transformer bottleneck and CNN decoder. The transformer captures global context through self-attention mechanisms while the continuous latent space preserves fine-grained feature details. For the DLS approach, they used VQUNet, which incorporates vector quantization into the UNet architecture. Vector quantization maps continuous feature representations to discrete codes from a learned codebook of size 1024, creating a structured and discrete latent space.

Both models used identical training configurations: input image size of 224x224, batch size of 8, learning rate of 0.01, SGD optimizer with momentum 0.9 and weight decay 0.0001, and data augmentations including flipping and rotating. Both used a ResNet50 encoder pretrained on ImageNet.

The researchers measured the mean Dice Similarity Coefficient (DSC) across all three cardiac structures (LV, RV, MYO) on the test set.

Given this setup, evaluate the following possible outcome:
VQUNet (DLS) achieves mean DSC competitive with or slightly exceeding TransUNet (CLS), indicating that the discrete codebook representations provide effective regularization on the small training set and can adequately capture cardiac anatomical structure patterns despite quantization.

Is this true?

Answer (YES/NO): NO